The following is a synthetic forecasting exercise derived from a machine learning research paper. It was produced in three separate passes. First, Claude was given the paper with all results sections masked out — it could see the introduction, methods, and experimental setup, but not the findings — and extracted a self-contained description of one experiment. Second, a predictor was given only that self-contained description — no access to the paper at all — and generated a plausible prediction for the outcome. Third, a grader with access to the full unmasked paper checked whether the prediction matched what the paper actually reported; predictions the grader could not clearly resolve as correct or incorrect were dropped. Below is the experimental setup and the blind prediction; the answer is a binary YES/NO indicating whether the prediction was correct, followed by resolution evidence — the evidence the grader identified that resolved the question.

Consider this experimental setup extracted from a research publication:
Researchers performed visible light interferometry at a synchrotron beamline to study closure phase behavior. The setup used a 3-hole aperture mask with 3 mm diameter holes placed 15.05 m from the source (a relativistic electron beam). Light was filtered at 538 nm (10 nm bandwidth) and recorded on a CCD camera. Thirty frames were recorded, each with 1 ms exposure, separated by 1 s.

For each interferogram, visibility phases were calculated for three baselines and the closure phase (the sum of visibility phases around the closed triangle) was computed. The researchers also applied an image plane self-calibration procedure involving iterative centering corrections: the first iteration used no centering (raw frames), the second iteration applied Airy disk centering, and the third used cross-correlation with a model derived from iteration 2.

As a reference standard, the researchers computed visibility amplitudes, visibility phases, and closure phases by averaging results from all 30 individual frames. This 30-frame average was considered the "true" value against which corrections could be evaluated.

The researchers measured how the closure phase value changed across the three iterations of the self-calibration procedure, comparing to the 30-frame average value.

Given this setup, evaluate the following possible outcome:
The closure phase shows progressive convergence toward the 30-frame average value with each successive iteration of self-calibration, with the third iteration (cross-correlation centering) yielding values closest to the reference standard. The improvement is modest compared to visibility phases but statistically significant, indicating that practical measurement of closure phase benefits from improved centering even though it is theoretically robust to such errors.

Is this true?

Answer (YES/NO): YES